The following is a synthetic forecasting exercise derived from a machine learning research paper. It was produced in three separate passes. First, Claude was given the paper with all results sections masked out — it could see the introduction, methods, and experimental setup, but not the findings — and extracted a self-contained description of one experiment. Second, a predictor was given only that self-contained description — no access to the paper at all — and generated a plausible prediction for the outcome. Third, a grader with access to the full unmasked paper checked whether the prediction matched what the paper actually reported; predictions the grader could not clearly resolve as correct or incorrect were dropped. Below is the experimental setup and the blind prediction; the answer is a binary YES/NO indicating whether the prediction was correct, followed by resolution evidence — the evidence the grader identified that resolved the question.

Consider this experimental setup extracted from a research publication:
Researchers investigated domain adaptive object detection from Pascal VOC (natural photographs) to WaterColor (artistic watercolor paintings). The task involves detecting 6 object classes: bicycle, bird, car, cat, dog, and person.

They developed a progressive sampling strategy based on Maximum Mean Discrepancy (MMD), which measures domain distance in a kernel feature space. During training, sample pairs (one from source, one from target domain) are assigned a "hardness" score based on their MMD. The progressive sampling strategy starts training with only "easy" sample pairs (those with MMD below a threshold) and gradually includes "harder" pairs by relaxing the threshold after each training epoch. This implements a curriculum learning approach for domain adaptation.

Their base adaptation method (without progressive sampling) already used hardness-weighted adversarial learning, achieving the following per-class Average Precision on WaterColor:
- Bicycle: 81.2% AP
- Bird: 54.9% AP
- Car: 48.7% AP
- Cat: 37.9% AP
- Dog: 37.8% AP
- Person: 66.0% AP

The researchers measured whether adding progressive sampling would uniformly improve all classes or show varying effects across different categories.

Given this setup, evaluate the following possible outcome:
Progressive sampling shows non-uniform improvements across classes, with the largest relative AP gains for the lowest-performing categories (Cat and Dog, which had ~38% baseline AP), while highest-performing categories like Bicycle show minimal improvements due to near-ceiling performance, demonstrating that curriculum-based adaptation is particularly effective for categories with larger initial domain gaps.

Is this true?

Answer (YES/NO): NO